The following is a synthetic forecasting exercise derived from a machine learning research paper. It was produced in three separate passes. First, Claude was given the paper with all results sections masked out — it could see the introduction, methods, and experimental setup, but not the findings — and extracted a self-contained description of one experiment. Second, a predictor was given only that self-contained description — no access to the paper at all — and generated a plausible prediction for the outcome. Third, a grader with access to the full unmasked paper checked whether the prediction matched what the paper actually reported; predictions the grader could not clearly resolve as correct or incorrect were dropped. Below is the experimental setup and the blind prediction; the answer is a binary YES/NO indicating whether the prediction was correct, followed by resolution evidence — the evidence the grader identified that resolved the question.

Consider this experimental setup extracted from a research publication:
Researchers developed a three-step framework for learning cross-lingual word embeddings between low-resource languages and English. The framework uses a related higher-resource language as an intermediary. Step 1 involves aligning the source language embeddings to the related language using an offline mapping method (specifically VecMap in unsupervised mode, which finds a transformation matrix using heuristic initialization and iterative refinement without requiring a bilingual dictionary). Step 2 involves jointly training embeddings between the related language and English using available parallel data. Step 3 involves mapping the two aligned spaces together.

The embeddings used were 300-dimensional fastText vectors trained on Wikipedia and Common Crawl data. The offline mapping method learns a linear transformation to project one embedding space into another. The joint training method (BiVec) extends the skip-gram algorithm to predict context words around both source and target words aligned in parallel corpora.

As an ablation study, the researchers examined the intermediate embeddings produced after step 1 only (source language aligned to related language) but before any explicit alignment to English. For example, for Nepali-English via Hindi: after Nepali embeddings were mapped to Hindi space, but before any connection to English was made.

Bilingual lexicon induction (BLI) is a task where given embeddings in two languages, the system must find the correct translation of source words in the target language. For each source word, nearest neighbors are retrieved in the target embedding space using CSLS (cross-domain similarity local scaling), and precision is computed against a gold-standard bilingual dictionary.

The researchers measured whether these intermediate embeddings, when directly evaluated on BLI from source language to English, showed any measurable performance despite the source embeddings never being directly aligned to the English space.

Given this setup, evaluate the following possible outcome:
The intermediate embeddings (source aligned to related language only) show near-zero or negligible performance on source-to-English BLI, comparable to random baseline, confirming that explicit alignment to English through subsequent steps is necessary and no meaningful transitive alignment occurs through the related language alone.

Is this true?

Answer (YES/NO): NO